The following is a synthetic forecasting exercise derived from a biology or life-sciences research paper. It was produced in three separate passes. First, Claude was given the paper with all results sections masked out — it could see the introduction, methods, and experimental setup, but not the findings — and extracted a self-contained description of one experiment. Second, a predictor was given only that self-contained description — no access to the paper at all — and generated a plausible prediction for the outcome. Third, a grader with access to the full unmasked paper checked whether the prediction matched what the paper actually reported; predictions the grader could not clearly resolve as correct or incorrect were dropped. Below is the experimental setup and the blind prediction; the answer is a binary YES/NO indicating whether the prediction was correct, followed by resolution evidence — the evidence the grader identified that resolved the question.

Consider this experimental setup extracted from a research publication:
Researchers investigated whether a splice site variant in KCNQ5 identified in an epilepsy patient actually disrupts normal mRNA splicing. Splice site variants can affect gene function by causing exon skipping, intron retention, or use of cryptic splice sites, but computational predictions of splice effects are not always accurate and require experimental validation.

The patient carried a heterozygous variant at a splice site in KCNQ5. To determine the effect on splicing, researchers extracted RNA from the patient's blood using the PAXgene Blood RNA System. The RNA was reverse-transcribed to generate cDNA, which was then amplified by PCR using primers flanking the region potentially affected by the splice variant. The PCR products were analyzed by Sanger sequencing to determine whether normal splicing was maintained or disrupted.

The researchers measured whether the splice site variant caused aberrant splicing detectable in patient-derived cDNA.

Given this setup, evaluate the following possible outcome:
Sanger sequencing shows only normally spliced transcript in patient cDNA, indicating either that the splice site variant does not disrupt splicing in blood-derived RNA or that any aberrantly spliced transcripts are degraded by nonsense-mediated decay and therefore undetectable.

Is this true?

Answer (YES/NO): NO